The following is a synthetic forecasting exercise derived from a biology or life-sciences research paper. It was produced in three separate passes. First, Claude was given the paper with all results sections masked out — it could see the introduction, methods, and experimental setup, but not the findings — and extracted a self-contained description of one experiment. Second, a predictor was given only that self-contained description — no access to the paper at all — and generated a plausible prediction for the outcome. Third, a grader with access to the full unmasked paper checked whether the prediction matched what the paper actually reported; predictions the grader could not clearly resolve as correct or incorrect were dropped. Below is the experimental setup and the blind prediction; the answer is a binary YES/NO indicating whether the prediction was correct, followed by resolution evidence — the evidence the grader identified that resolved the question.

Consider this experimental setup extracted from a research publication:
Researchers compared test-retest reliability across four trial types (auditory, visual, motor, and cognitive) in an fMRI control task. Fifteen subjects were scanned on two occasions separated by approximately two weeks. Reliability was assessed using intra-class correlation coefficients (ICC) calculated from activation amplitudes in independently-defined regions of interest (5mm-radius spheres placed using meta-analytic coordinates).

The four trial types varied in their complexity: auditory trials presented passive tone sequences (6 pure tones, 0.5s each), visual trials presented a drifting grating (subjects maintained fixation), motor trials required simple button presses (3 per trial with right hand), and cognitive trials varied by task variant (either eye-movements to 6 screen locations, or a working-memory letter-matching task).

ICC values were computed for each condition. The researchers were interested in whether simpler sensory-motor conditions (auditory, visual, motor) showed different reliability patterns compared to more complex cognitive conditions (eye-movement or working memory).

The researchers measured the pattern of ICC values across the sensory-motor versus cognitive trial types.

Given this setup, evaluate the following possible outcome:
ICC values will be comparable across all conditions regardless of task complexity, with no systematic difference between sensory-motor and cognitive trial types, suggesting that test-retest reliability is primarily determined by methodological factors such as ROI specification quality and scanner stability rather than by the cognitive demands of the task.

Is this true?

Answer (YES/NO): NO